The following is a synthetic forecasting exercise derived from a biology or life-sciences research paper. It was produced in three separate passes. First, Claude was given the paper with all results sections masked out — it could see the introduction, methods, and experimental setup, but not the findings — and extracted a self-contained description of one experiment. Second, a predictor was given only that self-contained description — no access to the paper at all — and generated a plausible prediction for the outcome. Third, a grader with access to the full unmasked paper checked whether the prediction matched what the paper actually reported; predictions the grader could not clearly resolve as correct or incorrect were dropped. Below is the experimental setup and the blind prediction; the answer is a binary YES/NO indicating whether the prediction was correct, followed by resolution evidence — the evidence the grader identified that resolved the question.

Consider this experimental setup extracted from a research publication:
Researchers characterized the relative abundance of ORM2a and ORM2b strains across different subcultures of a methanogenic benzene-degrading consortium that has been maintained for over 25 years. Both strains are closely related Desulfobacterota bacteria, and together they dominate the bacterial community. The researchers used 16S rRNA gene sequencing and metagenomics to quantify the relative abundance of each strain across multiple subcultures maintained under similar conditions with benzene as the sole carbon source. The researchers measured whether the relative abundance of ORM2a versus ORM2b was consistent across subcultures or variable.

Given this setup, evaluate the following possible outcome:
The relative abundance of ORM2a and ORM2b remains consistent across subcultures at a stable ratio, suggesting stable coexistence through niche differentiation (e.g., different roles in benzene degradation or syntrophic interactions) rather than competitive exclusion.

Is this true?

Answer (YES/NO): NO